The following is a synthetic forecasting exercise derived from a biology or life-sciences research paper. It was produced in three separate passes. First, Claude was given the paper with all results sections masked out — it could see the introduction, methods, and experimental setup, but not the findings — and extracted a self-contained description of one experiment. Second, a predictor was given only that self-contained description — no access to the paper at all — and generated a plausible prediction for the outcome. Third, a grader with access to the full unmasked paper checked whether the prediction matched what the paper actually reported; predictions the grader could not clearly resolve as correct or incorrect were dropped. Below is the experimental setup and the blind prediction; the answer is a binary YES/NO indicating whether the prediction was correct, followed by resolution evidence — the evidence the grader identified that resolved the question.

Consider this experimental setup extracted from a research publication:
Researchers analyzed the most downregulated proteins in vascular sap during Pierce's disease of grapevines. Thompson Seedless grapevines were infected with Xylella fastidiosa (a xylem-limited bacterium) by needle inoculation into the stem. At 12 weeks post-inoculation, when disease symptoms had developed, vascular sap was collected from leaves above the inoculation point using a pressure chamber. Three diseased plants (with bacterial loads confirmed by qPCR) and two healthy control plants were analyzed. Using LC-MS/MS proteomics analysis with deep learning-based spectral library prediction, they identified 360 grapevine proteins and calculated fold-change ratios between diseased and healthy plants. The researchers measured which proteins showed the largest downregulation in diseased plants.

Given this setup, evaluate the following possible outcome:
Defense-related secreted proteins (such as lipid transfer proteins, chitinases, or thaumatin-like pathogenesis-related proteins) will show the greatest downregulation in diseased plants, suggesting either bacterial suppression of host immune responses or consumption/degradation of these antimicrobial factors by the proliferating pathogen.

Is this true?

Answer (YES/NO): NO